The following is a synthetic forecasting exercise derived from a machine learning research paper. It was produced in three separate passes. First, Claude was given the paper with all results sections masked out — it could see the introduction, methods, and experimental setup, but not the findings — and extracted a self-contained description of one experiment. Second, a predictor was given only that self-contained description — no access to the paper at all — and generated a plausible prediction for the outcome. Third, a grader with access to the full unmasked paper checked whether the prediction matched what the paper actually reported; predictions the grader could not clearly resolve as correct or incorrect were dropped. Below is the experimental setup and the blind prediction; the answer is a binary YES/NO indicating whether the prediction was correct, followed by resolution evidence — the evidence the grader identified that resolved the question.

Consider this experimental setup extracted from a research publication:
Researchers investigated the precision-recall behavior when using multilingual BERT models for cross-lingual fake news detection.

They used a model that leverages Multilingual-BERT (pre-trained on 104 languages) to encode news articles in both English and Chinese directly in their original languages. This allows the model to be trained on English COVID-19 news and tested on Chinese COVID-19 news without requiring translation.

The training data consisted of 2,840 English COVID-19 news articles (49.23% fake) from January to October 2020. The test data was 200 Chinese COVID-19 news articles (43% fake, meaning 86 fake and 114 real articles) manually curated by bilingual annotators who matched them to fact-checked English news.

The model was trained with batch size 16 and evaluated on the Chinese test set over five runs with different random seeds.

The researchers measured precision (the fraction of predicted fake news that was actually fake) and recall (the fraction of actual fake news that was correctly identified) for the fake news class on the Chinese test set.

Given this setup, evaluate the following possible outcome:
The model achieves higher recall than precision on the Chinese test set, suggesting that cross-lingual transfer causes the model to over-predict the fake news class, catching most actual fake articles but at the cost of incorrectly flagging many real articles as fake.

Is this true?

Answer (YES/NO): YES